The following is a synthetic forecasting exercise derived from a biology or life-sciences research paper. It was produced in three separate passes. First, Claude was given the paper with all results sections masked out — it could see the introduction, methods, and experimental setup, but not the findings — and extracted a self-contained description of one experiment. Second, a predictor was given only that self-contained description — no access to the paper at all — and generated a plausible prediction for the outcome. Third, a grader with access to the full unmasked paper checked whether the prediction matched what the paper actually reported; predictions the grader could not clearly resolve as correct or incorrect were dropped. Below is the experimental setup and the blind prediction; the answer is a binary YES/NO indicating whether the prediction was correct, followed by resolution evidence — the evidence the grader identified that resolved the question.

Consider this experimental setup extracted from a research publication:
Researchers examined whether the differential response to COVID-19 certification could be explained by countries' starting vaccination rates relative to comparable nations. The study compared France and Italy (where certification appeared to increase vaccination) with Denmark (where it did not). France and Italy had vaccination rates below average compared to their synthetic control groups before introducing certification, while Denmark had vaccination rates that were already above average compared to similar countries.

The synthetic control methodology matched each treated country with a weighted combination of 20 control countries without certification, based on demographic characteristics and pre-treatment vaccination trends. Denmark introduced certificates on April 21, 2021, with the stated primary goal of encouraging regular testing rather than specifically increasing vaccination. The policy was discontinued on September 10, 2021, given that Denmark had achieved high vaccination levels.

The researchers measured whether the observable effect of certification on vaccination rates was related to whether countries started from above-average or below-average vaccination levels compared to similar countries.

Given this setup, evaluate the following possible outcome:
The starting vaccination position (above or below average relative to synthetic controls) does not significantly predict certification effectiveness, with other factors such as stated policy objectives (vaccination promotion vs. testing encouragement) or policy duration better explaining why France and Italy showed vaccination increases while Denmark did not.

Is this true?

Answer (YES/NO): NO